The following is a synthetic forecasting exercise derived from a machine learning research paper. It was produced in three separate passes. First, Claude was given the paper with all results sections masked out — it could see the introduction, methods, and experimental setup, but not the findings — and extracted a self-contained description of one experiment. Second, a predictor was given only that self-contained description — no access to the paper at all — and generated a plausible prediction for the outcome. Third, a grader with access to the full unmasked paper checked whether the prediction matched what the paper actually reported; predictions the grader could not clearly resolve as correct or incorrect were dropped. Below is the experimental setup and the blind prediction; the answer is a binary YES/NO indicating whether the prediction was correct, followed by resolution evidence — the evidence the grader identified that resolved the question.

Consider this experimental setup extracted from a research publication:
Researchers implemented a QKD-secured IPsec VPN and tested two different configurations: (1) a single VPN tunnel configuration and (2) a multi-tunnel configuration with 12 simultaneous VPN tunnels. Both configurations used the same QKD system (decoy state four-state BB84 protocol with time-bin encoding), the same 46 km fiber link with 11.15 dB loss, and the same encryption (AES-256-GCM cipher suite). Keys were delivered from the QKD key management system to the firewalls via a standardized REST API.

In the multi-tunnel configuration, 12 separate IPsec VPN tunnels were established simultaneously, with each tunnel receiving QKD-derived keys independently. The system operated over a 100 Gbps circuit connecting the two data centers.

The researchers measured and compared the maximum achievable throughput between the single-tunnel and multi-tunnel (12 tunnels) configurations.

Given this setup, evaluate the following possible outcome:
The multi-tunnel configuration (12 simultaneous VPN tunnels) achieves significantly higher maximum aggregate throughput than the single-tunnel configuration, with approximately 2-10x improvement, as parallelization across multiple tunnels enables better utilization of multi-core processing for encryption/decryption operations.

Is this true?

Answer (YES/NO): NO